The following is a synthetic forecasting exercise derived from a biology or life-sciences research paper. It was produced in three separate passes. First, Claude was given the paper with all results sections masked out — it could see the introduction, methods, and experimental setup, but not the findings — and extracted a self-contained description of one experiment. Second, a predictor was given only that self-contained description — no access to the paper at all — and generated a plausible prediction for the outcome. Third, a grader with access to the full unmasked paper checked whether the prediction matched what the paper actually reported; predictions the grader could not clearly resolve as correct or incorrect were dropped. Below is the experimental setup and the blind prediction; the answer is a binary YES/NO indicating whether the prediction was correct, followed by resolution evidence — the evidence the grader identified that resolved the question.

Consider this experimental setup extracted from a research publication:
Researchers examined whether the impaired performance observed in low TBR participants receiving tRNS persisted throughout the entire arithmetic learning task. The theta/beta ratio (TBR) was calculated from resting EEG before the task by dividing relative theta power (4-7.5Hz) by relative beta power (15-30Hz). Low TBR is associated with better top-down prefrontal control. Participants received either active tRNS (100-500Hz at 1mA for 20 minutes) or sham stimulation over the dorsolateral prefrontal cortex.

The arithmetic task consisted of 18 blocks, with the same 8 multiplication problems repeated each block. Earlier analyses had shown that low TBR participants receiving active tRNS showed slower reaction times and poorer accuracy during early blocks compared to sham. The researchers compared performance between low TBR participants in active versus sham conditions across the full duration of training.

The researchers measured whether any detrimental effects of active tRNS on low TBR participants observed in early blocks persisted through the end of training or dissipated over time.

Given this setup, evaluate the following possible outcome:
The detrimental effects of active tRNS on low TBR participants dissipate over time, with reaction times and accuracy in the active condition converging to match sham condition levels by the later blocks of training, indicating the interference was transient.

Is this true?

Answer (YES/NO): YES